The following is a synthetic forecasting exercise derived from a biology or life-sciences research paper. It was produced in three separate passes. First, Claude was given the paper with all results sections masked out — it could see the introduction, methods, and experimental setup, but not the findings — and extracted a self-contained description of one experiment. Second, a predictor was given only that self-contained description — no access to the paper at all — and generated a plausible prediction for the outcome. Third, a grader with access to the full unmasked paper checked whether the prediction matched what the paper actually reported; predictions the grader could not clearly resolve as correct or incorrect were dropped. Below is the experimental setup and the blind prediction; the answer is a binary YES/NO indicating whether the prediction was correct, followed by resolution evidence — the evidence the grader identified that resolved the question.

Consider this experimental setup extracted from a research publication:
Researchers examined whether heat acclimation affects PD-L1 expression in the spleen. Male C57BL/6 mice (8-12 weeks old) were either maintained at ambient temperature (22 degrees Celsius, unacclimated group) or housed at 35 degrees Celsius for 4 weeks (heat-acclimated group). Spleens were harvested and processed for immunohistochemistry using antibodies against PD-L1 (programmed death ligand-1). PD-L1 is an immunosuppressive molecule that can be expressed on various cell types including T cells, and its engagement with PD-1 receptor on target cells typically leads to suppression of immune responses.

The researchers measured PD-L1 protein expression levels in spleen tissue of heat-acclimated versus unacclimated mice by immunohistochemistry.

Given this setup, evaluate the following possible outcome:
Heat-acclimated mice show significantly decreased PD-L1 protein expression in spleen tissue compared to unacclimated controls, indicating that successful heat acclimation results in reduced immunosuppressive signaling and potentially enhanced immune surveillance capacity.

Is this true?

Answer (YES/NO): NO